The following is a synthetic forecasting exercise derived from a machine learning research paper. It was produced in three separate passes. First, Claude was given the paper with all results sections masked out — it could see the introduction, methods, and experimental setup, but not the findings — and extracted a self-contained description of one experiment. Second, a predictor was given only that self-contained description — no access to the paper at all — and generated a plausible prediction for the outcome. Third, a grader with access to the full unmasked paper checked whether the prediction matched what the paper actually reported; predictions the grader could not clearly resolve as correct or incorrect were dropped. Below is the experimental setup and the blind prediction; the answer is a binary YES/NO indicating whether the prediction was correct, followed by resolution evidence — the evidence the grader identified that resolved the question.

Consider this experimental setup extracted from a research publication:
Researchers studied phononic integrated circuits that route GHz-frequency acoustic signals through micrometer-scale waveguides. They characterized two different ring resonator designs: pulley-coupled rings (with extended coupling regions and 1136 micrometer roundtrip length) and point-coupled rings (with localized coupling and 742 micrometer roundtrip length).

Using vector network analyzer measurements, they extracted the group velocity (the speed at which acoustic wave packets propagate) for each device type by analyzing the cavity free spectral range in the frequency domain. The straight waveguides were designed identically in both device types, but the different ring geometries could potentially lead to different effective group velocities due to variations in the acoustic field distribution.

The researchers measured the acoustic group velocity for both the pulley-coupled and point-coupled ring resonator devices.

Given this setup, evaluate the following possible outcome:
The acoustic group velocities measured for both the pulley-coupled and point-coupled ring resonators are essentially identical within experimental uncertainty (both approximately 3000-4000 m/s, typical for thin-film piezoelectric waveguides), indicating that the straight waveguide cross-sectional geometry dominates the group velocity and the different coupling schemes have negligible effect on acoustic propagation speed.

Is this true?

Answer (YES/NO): NO